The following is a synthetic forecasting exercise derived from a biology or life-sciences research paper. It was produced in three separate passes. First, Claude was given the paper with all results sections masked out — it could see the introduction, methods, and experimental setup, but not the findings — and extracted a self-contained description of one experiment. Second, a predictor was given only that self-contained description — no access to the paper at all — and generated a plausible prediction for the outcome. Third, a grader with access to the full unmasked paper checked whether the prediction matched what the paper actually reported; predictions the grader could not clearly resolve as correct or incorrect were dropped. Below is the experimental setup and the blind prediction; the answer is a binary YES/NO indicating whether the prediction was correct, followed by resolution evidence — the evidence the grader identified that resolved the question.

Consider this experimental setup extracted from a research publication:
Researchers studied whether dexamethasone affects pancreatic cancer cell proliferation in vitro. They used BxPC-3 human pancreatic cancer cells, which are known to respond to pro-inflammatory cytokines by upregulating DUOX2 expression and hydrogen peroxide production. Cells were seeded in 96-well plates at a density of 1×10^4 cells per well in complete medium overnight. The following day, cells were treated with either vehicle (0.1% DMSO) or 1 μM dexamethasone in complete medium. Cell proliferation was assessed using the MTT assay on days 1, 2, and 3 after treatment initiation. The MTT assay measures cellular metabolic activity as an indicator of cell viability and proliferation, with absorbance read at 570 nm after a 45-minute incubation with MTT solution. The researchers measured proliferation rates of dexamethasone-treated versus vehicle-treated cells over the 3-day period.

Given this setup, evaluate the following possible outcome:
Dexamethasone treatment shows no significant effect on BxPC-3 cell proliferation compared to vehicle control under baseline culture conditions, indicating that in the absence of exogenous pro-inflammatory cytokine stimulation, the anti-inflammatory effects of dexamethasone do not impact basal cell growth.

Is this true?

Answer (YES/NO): YES